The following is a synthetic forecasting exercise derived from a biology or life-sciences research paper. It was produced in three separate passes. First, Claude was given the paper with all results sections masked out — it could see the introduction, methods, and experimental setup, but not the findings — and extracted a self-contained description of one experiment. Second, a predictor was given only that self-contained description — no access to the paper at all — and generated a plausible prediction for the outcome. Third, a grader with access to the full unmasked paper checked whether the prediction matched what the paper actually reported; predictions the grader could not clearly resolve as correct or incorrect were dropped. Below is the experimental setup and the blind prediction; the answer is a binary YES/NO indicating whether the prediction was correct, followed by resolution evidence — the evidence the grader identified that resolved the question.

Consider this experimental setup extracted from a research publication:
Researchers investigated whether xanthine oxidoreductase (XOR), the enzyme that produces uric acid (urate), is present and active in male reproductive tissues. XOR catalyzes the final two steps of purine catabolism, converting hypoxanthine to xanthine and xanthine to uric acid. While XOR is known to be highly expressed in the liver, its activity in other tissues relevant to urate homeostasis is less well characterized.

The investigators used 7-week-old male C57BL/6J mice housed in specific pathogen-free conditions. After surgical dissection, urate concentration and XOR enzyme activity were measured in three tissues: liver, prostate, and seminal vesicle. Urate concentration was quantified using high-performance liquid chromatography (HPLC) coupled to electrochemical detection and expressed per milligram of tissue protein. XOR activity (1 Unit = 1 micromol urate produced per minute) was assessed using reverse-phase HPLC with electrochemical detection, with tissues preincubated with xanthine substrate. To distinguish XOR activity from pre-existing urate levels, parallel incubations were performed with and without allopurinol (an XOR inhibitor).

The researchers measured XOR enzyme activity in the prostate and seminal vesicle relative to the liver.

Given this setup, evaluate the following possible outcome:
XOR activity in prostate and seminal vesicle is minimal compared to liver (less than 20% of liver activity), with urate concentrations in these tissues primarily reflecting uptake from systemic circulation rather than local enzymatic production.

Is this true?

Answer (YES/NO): NO